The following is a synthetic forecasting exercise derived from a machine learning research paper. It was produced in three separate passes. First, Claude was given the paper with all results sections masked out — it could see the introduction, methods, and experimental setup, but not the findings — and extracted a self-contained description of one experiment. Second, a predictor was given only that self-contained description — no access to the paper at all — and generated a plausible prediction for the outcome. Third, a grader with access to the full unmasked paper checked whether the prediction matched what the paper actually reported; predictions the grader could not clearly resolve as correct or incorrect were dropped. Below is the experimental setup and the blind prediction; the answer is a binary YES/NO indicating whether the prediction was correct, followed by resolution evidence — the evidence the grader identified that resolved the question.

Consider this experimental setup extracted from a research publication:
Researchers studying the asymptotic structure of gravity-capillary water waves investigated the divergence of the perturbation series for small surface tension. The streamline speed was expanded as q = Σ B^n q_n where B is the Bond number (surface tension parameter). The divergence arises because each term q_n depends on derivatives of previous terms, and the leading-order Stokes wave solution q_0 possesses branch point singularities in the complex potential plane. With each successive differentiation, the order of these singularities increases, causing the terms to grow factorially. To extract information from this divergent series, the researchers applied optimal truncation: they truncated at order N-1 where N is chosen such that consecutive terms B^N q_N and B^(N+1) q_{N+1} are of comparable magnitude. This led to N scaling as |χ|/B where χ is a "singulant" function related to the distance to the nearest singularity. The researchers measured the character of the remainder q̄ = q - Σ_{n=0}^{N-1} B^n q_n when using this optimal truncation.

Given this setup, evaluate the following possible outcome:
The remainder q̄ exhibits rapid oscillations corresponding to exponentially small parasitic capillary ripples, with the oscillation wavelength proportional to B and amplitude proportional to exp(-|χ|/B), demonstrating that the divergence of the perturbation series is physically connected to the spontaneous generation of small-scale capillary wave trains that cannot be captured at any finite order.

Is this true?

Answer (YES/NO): YES